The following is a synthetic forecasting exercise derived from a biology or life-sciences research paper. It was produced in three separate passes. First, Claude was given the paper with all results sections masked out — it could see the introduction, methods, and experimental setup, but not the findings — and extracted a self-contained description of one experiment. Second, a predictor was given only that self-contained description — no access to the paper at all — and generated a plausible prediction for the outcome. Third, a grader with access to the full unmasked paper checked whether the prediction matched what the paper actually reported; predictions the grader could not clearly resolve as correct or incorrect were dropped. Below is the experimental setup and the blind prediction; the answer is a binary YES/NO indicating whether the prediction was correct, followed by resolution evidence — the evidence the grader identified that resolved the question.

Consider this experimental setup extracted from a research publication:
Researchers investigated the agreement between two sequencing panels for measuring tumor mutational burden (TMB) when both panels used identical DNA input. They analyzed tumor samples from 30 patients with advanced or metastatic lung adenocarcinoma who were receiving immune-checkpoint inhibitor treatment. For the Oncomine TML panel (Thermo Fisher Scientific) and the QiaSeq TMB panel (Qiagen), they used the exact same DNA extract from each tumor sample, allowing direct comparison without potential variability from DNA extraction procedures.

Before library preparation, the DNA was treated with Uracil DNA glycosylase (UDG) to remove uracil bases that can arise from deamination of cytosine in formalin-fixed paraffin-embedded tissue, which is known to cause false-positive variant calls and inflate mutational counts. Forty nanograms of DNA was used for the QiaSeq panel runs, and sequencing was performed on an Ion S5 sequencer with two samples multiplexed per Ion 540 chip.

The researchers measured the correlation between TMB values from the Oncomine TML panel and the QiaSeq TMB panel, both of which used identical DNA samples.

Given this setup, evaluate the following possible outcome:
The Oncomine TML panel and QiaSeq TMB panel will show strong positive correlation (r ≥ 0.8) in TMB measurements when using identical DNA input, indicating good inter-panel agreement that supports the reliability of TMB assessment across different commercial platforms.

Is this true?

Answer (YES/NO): NO